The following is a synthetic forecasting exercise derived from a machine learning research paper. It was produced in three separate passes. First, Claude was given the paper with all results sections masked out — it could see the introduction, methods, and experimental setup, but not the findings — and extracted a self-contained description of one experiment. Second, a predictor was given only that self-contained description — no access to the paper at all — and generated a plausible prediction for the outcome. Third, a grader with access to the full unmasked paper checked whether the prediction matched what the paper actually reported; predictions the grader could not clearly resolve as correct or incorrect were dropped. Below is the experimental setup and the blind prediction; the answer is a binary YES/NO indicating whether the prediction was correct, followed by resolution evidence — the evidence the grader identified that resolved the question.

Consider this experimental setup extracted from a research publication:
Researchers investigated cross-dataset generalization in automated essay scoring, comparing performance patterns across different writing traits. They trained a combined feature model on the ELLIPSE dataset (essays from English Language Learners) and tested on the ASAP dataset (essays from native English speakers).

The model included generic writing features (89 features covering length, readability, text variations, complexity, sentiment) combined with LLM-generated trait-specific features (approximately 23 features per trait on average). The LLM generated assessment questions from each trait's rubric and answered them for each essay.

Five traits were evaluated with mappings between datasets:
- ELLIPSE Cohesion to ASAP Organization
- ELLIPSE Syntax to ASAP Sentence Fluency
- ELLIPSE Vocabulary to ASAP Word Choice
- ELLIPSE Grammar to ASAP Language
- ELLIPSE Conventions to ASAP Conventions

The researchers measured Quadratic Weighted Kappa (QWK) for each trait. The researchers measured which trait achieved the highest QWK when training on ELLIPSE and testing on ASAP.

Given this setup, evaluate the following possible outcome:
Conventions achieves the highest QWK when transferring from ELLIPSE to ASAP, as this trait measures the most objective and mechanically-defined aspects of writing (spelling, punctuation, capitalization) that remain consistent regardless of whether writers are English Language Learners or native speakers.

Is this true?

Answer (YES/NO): NO